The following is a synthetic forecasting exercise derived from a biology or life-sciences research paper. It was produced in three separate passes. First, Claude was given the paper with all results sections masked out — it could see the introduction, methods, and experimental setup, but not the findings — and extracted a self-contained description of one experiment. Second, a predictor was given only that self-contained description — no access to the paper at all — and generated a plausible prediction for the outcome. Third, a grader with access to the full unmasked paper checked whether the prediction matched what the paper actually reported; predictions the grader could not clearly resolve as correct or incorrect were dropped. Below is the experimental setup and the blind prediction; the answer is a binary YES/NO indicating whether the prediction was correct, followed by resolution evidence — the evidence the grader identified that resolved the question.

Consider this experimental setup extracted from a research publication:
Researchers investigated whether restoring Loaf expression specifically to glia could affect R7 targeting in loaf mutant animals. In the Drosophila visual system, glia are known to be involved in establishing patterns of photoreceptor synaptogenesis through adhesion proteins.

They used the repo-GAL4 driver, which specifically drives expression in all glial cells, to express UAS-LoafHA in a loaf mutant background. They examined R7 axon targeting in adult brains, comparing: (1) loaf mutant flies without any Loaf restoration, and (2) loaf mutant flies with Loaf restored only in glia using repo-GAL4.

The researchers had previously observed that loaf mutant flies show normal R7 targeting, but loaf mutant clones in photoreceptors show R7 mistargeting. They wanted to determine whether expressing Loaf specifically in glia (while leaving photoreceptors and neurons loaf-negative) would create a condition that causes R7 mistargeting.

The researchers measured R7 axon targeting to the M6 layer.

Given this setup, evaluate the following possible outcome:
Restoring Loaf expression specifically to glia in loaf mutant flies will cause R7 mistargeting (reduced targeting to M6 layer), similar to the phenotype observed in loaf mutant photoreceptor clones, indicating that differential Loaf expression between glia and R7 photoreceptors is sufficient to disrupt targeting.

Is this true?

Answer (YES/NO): NO